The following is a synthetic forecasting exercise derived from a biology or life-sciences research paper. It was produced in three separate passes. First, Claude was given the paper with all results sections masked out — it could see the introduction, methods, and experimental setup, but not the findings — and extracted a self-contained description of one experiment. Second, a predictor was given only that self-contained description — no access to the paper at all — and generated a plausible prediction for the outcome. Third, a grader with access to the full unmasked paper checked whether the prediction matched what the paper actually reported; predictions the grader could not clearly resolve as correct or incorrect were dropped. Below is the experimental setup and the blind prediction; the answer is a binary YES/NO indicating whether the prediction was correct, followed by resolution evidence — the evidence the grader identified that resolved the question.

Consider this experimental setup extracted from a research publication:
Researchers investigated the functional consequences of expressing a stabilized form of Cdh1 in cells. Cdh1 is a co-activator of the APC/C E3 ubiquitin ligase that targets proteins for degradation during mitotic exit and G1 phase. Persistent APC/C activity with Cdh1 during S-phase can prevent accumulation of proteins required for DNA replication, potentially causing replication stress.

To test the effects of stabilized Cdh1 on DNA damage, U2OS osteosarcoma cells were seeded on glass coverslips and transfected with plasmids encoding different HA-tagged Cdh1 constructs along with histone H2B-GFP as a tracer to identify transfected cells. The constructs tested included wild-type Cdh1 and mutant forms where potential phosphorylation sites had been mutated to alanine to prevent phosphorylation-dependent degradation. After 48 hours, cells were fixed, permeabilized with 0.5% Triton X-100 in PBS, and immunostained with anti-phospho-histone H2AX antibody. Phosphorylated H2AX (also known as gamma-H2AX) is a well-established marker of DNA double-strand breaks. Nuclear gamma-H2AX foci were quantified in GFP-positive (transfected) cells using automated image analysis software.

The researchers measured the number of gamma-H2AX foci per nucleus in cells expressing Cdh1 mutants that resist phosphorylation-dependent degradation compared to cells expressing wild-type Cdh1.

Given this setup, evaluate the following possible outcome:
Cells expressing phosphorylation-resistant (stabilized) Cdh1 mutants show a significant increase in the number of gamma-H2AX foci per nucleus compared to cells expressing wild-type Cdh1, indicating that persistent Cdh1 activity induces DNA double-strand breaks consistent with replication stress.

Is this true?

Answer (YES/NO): YES